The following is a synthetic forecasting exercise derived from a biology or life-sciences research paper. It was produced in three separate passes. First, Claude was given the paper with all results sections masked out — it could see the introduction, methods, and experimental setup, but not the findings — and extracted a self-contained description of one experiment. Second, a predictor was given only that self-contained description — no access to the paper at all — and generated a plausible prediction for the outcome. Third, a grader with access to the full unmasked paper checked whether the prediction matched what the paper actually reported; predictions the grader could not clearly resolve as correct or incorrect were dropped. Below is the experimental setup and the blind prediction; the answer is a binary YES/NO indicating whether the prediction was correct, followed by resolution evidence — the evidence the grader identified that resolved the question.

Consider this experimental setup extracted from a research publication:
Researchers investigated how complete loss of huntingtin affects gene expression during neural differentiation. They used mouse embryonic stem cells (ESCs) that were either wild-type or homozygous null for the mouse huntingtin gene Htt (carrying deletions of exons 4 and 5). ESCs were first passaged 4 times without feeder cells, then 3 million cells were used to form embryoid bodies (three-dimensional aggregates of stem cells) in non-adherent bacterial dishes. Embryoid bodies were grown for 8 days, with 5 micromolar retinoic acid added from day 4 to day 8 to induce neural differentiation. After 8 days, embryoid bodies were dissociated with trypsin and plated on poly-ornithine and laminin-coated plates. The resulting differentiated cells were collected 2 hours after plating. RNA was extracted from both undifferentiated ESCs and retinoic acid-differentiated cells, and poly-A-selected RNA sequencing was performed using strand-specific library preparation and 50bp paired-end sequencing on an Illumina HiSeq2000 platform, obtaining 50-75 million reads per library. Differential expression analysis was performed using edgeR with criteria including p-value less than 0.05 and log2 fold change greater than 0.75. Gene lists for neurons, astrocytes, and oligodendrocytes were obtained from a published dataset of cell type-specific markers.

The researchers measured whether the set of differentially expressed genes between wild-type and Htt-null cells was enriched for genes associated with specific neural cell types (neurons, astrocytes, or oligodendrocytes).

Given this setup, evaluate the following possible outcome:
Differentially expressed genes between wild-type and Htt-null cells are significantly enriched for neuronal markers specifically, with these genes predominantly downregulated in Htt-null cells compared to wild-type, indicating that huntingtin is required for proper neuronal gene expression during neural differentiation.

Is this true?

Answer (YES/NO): NO